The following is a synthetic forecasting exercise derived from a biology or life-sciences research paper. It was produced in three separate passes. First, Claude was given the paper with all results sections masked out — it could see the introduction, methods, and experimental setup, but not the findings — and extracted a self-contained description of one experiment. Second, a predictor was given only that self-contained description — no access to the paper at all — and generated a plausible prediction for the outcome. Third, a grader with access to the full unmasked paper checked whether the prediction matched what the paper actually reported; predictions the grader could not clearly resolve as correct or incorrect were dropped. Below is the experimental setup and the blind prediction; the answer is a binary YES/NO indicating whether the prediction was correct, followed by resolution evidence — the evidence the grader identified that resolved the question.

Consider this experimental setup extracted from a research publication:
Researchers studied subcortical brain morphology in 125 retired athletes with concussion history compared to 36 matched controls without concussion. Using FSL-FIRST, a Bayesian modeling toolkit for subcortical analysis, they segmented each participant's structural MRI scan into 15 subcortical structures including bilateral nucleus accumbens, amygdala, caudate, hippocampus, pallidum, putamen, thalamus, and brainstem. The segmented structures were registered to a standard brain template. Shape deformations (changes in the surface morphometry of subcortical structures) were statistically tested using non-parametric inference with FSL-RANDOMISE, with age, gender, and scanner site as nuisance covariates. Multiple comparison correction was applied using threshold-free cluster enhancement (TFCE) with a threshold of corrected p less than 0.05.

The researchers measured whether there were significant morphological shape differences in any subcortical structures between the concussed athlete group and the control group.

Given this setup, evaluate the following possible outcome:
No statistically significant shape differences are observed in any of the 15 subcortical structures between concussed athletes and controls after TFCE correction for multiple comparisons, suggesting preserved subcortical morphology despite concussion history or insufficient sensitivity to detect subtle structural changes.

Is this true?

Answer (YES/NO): NO